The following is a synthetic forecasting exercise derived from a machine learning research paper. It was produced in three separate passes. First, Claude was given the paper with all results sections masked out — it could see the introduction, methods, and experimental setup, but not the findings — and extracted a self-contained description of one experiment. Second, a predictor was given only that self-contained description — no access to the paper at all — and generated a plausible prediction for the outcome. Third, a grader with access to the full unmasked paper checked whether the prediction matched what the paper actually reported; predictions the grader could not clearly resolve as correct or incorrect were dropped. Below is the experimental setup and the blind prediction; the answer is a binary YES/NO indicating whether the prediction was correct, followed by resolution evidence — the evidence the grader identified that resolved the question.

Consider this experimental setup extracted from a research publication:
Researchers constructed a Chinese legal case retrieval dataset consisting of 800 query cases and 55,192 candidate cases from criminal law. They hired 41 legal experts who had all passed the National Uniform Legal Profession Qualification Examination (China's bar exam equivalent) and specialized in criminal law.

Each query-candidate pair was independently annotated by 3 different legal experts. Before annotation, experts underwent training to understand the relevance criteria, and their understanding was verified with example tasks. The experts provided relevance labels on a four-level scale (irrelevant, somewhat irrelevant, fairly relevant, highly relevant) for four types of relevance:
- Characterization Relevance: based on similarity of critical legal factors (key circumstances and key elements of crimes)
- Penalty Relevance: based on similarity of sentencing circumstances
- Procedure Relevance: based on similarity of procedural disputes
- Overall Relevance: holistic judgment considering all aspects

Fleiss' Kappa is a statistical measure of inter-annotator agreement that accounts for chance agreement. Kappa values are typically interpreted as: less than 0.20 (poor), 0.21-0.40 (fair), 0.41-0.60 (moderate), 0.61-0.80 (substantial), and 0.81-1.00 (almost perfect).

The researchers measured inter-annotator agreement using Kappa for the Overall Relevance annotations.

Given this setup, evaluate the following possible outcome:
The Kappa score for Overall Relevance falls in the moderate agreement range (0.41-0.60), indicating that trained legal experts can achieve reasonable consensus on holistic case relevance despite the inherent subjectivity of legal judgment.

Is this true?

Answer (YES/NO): YES